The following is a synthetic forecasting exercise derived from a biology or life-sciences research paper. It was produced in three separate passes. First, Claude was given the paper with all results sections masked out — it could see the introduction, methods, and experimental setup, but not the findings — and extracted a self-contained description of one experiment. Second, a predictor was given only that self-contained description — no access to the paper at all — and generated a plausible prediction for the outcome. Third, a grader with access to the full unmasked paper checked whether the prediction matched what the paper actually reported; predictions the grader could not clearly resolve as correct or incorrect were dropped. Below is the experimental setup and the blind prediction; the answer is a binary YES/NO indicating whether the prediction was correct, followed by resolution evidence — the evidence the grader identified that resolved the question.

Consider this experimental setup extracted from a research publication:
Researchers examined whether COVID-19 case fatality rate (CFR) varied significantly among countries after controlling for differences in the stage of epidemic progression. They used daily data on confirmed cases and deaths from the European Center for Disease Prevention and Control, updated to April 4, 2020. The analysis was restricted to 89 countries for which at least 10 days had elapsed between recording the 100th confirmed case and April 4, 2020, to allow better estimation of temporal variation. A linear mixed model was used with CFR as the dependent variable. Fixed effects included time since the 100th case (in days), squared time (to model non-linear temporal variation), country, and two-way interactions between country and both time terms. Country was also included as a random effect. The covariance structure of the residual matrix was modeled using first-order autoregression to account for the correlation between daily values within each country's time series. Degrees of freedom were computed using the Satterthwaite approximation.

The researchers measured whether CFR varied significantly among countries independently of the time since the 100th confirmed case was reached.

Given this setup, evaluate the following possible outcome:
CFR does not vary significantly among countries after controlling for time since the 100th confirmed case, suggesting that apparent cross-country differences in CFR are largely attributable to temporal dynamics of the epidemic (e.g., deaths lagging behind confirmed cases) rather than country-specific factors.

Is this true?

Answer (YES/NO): NO